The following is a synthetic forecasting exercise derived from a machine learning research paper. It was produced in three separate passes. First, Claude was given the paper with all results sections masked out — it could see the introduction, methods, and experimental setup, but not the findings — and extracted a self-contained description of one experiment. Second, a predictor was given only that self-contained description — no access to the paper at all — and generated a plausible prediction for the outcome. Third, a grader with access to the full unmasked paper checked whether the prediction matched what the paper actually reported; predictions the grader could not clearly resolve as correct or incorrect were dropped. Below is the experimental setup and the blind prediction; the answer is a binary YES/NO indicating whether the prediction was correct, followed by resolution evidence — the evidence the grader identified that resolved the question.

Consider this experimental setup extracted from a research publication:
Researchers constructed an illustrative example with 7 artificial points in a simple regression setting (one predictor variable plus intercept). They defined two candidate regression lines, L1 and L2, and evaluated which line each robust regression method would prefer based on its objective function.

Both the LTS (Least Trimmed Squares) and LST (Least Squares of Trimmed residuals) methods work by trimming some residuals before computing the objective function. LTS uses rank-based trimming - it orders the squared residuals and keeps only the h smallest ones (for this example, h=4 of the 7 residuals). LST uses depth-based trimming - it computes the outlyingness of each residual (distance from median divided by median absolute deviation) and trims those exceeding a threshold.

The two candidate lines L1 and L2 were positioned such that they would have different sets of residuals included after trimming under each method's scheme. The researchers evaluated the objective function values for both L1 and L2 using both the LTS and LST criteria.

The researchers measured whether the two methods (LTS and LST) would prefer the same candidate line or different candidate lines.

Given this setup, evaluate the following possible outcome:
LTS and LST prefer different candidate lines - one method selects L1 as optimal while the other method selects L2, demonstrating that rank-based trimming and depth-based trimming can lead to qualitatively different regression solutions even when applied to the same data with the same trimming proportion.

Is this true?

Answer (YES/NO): YES